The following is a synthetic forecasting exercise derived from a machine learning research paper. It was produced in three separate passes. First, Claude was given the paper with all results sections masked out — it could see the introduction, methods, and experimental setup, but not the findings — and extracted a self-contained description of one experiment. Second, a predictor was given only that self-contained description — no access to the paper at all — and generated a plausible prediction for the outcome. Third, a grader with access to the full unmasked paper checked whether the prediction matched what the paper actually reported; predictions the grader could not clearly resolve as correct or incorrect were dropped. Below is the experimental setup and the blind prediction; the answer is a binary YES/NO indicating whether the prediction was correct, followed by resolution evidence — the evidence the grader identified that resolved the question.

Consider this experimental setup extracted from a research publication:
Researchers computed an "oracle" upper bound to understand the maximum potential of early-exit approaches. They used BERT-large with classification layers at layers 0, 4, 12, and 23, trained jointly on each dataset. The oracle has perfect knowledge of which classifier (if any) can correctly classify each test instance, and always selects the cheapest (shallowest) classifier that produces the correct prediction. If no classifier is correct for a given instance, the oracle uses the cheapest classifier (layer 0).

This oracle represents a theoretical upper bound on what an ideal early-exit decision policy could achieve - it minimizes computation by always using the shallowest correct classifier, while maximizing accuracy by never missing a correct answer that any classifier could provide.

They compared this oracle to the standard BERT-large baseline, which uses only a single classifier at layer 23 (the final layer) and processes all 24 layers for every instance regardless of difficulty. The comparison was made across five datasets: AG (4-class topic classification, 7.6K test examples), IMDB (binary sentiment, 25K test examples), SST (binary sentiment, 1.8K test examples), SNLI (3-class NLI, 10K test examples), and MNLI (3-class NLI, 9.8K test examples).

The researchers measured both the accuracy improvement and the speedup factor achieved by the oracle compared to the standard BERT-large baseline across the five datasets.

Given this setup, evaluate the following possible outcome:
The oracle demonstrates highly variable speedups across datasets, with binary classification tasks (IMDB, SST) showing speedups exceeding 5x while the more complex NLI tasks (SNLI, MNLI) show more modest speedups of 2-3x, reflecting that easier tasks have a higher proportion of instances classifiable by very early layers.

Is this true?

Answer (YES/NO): NO